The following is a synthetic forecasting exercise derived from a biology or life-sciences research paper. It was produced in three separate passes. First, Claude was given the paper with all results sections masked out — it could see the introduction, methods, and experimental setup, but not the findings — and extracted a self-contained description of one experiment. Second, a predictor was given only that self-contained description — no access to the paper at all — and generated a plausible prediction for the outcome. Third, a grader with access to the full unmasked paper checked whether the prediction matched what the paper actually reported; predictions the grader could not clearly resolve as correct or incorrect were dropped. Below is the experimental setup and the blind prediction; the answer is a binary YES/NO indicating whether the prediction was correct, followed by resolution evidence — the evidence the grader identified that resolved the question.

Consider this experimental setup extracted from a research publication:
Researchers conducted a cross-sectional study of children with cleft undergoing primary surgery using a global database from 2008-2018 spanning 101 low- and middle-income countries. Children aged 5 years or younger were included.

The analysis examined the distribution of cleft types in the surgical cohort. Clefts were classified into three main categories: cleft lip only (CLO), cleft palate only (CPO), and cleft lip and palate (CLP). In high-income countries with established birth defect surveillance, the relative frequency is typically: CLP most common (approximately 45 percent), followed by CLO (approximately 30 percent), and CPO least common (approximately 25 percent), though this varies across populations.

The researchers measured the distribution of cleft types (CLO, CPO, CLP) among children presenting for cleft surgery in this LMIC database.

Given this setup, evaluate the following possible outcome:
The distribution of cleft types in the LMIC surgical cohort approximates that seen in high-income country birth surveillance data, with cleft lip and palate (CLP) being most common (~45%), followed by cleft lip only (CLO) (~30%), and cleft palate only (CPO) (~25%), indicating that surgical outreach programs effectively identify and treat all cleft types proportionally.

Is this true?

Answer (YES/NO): NO